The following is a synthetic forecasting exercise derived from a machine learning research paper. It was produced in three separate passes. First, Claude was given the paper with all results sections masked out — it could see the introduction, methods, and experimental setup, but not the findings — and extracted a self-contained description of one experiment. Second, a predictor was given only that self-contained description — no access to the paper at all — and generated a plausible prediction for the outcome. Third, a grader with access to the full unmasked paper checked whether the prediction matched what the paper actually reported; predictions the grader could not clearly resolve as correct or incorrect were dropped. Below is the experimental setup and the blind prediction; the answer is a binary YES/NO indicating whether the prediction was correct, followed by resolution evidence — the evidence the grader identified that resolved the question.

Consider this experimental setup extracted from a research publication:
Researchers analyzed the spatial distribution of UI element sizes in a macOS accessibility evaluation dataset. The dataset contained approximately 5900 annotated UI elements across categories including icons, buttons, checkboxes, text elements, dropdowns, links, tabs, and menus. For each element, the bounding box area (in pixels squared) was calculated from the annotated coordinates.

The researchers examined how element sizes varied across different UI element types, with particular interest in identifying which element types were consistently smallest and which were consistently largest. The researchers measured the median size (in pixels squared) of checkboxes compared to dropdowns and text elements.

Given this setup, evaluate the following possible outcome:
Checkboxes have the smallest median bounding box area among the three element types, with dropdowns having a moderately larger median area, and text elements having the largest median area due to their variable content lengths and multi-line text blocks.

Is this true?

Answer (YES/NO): NO